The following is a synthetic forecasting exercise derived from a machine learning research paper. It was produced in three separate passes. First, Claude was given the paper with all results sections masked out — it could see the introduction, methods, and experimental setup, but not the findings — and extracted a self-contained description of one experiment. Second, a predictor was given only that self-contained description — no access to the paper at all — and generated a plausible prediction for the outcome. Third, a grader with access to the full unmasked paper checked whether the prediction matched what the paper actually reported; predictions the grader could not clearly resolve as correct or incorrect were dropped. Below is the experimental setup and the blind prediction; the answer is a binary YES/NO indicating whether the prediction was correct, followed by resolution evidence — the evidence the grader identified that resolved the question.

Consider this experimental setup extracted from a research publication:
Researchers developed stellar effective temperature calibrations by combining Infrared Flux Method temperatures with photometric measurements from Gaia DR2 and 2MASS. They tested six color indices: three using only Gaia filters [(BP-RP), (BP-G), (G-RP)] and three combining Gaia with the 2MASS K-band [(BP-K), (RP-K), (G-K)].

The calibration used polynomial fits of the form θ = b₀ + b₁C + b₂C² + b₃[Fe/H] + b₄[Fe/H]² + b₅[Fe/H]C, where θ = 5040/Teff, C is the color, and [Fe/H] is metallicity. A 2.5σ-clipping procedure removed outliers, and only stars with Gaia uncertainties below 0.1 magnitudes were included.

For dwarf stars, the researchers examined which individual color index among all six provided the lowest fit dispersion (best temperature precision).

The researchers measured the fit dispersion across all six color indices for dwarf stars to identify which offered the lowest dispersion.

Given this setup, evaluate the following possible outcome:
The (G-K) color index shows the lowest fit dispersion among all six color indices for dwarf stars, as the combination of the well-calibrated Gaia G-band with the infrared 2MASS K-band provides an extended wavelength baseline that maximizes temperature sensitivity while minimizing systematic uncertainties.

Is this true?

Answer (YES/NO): NO